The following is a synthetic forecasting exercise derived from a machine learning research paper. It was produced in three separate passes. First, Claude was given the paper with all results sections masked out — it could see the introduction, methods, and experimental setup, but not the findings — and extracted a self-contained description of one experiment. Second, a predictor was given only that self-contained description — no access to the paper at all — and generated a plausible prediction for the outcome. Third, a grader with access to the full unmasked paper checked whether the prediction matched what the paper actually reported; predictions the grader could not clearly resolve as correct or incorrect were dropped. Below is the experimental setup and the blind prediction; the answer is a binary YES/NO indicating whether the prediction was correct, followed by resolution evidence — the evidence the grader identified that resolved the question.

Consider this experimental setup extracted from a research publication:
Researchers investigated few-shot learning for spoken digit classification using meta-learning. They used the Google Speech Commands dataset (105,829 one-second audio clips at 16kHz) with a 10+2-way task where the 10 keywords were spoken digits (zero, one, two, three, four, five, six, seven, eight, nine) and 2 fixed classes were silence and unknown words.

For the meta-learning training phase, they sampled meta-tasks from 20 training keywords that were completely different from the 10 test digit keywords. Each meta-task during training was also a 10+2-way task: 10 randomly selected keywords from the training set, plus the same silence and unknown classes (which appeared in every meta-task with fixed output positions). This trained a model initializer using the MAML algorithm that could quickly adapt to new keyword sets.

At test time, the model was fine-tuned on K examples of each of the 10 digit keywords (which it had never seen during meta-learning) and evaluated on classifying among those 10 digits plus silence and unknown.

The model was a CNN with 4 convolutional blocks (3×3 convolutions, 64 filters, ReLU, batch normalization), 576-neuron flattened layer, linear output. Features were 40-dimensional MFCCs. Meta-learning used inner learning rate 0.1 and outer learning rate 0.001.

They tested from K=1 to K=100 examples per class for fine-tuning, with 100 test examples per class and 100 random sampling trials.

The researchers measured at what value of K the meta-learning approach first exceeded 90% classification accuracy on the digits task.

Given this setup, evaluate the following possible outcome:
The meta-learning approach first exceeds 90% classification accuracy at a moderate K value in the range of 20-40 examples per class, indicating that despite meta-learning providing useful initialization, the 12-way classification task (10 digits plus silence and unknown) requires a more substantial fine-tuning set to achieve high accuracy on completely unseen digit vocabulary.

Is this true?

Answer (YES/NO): NO